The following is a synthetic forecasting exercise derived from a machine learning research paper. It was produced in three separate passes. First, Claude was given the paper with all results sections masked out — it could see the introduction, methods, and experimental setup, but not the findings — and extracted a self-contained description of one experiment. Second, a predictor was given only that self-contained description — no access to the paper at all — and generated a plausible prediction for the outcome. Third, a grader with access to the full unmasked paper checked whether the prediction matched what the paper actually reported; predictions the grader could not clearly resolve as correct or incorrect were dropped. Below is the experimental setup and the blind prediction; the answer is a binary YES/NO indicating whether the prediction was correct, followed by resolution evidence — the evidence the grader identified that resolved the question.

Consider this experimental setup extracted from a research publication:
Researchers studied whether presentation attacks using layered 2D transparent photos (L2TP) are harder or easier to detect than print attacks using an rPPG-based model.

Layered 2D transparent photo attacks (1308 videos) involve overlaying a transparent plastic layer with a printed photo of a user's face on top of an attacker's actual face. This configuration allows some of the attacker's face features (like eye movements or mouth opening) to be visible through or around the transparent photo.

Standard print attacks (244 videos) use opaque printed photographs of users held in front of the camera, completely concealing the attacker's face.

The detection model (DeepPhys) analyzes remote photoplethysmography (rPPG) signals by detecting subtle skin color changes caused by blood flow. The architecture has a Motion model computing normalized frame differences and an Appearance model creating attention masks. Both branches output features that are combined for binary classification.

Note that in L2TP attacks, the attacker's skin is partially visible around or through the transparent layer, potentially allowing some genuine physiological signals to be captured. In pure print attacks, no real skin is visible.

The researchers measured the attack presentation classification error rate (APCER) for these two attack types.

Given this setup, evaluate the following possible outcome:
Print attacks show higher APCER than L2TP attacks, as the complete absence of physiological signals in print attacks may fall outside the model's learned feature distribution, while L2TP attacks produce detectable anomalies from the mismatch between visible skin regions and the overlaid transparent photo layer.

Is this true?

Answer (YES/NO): YES